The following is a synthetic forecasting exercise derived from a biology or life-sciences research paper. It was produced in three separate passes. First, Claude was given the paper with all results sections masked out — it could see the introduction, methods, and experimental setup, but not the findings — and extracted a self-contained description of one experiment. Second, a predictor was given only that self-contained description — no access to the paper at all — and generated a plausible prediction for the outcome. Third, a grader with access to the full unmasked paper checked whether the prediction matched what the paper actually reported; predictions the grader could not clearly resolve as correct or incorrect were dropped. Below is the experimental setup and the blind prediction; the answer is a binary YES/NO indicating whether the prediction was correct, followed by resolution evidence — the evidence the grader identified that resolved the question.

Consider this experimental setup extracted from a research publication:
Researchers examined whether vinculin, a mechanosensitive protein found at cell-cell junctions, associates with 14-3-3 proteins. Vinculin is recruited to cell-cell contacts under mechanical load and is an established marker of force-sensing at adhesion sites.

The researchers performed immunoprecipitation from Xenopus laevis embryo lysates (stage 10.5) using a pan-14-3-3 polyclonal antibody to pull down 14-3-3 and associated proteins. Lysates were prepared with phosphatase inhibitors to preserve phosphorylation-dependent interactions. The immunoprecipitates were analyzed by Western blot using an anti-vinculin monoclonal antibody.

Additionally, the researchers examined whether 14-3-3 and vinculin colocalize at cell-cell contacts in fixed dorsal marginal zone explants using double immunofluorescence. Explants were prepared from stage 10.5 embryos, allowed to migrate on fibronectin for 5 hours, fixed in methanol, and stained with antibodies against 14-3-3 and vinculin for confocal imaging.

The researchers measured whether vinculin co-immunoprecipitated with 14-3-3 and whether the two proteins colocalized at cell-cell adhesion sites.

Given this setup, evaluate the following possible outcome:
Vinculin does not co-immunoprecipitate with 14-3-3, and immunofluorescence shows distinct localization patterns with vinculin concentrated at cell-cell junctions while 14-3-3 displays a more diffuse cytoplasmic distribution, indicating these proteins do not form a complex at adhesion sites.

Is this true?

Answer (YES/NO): NO